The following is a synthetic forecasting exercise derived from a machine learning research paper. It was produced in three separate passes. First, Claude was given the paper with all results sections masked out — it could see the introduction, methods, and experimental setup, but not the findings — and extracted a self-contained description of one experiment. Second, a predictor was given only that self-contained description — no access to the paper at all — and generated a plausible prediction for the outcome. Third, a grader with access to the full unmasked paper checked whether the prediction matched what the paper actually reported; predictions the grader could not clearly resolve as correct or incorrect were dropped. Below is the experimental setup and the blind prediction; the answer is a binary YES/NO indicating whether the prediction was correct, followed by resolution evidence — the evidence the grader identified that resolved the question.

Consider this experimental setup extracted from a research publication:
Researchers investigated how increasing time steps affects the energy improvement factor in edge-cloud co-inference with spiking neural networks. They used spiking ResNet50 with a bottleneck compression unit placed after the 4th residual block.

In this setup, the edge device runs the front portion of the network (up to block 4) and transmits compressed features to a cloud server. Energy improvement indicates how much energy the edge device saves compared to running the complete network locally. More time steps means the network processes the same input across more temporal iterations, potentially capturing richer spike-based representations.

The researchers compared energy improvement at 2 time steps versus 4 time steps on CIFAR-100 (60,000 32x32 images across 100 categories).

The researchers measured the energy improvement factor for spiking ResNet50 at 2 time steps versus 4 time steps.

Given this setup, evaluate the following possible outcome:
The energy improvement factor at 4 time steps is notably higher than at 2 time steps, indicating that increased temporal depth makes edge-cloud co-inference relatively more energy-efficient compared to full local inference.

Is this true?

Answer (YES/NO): NO